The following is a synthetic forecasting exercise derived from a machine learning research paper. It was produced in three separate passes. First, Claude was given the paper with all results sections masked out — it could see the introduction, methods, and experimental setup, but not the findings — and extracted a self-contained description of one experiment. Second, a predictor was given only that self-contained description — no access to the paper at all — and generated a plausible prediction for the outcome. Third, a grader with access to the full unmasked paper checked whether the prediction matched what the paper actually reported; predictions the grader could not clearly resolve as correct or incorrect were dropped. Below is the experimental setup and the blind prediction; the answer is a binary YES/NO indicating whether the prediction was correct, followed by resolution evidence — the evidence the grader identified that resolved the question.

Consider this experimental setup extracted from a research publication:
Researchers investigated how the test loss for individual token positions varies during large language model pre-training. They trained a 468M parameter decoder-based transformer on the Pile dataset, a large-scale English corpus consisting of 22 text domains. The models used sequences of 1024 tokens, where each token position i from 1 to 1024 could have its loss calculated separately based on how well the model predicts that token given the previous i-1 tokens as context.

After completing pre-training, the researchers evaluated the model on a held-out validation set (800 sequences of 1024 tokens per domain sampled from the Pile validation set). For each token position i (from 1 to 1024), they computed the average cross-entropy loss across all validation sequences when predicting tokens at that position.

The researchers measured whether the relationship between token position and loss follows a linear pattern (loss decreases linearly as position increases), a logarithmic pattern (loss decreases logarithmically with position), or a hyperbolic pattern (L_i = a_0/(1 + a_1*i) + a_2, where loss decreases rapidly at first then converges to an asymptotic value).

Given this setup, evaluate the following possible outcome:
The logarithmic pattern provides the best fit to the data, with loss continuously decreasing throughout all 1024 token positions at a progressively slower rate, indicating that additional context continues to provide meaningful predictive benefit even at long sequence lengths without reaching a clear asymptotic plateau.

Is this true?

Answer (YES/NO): NO